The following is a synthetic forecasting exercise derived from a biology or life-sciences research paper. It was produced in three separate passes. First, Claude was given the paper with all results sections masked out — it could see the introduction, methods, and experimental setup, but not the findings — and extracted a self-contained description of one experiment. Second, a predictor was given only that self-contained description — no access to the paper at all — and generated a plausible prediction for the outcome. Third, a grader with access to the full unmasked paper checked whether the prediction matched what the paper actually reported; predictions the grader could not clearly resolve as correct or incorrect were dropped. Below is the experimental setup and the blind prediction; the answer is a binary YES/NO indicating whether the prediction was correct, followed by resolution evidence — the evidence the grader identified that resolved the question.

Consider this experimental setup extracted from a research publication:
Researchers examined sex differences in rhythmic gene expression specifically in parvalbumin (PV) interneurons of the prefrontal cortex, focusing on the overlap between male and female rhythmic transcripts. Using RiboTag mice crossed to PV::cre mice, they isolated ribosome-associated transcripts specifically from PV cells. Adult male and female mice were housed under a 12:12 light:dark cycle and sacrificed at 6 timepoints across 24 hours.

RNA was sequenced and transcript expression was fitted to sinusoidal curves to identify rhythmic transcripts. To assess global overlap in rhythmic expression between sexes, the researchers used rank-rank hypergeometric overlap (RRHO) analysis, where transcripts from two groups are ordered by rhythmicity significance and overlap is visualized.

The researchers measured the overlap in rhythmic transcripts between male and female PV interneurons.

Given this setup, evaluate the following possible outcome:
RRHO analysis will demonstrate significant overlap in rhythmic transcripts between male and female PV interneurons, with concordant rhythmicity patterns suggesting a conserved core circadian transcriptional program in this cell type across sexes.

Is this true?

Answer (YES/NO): NO